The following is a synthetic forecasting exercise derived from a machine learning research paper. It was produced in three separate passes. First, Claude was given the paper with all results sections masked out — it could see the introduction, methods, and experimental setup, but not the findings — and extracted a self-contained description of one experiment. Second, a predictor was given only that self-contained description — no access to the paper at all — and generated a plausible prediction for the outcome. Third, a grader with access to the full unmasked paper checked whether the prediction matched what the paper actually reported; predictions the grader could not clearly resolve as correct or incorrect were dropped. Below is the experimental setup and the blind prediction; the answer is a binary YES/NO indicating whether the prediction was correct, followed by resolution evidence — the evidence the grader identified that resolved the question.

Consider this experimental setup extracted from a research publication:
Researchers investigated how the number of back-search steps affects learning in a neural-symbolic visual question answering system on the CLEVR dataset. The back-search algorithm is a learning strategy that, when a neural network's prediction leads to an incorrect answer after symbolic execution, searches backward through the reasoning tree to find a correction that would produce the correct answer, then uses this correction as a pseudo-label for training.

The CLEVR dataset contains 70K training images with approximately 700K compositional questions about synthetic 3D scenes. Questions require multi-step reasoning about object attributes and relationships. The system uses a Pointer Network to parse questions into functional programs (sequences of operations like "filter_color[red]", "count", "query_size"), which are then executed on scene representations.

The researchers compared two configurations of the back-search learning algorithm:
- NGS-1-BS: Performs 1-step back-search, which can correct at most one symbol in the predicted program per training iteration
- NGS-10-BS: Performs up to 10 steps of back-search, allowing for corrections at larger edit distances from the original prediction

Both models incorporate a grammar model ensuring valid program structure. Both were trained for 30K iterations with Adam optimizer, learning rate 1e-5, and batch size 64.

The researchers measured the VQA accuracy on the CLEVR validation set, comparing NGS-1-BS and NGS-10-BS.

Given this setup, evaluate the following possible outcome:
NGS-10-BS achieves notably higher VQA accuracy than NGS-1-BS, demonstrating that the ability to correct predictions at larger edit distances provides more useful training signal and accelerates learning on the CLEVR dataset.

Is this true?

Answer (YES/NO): NO